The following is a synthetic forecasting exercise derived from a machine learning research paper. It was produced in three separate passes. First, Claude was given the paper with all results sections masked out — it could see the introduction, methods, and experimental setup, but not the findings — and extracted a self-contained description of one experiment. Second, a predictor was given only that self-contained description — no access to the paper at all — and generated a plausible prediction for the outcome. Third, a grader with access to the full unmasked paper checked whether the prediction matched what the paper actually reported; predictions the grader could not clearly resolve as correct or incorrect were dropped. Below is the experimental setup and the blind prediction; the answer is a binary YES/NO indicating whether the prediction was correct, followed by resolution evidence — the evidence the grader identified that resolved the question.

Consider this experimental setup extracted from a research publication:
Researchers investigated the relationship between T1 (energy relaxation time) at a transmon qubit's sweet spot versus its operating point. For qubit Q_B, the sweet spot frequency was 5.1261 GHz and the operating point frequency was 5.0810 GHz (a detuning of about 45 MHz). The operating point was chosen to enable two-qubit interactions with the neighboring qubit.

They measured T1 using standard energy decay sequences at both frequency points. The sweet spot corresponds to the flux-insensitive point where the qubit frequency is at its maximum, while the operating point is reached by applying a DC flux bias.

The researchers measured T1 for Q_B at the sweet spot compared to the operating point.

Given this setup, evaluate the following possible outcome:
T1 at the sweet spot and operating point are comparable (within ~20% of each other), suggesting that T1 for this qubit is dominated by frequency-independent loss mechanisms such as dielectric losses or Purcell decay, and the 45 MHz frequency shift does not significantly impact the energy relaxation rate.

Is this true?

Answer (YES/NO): NO